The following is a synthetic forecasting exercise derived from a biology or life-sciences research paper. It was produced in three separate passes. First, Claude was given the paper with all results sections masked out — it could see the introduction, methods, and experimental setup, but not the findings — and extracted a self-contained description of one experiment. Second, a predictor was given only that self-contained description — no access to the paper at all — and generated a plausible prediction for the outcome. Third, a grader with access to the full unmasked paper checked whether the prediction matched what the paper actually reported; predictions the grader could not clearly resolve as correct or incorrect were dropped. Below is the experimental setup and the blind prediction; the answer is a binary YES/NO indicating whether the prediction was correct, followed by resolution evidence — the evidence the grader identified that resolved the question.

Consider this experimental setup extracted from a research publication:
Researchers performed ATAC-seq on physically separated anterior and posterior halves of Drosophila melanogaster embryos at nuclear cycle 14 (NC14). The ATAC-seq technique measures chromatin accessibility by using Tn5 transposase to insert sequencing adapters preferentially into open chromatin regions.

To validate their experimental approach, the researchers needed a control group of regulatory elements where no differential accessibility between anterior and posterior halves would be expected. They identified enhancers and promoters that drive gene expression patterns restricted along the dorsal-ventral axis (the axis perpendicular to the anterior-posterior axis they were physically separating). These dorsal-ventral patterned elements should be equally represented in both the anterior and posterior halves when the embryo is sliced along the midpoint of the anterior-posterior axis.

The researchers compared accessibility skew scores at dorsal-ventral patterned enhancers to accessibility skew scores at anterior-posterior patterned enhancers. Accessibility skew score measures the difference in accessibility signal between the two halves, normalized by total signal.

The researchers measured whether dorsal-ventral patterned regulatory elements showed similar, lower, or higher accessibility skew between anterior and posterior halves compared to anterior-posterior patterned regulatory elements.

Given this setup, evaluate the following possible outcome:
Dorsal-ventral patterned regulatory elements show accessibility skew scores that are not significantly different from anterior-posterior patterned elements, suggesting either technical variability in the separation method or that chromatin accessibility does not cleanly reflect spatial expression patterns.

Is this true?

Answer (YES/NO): NO